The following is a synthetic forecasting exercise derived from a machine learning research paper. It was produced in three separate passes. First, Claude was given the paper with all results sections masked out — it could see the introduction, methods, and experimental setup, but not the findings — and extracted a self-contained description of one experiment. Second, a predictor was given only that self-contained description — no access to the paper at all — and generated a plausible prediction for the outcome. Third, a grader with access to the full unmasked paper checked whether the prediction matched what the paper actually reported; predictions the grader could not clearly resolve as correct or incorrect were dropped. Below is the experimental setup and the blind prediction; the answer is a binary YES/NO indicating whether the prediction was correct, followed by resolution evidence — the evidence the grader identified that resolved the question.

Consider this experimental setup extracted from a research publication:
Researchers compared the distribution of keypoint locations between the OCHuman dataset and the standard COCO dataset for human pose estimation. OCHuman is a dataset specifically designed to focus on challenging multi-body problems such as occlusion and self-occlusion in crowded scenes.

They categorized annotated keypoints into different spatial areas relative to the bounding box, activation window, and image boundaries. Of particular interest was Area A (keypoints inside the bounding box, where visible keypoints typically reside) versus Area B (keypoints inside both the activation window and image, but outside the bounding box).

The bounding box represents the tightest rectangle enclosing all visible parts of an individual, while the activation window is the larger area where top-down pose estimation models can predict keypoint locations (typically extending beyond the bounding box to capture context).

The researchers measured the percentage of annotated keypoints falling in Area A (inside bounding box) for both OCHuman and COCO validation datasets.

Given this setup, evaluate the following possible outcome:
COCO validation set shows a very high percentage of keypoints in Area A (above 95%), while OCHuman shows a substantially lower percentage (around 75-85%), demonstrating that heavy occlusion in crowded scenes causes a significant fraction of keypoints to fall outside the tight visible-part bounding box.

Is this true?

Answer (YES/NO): NO